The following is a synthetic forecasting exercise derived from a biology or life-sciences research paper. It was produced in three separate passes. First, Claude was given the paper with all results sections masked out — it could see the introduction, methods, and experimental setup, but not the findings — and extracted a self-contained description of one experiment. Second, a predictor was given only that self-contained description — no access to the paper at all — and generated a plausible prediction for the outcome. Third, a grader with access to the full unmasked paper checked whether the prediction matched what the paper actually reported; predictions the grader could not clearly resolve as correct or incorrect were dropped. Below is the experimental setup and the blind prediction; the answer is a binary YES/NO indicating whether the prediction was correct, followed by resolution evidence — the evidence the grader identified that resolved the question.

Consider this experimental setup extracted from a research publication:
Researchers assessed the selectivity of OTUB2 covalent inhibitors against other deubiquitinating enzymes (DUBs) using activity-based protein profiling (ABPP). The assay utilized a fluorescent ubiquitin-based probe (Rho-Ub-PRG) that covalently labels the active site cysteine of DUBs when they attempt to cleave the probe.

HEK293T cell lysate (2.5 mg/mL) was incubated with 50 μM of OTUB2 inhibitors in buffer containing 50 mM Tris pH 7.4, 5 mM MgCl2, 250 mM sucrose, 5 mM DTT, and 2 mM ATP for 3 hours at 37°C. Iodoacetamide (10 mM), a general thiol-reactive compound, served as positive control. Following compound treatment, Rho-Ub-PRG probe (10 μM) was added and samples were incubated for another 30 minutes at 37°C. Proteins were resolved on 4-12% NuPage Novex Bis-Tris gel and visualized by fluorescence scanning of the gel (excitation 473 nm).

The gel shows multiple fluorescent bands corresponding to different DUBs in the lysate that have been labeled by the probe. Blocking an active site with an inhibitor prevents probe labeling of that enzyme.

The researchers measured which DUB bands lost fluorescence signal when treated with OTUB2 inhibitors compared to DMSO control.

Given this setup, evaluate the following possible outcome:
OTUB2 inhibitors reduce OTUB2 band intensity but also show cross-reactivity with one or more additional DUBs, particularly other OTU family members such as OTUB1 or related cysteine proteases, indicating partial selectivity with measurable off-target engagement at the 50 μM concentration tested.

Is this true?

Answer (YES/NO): NO